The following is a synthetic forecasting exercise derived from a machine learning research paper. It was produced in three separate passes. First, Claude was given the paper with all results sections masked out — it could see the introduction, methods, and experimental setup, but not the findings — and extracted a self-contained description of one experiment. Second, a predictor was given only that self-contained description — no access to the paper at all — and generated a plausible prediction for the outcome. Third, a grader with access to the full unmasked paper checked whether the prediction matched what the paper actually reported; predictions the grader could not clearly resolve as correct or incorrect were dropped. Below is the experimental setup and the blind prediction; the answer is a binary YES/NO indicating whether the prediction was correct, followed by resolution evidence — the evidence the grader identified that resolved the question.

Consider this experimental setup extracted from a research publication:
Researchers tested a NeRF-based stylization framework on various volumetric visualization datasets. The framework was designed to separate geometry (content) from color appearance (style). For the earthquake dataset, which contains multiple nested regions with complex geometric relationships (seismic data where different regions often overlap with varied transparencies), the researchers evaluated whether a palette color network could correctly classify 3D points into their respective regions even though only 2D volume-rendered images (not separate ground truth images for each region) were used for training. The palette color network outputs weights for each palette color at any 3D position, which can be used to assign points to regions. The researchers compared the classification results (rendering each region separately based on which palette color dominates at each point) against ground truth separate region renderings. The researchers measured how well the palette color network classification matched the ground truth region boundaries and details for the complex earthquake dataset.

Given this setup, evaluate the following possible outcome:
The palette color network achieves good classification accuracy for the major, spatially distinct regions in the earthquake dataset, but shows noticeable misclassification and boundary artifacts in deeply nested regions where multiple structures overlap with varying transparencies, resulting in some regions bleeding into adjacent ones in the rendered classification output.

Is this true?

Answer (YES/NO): NO